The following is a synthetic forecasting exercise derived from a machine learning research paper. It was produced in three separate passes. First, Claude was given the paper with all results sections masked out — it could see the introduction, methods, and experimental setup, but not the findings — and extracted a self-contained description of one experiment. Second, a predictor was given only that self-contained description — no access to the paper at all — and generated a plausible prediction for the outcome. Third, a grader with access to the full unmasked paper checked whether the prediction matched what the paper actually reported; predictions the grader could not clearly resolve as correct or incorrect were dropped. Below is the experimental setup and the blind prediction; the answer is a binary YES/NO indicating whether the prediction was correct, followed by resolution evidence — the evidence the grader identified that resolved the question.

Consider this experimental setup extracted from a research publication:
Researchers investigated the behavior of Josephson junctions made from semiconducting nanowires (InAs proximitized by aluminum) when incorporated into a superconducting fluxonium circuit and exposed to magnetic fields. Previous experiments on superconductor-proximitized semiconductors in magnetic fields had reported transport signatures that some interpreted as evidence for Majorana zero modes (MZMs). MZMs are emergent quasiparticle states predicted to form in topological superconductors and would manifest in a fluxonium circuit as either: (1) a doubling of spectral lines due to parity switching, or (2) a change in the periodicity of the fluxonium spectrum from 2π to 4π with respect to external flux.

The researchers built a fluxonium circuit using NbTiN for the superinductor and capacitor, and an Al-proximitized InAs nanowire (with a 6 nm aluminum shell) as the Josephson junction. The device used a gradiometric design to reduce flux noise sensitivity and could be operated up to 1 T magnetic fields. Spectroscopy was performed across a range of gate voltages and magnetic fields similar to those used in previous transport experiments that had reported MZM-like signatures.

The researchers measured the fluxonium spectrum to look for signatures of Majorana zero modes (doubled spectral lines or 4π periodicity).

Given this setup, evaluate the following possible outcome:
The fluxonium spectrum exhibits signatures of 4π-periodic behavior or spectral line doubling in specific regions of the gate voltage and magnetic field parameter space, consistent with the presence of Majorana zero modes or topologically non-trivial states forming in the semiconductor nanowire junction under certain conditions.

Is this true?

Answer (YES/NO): NO